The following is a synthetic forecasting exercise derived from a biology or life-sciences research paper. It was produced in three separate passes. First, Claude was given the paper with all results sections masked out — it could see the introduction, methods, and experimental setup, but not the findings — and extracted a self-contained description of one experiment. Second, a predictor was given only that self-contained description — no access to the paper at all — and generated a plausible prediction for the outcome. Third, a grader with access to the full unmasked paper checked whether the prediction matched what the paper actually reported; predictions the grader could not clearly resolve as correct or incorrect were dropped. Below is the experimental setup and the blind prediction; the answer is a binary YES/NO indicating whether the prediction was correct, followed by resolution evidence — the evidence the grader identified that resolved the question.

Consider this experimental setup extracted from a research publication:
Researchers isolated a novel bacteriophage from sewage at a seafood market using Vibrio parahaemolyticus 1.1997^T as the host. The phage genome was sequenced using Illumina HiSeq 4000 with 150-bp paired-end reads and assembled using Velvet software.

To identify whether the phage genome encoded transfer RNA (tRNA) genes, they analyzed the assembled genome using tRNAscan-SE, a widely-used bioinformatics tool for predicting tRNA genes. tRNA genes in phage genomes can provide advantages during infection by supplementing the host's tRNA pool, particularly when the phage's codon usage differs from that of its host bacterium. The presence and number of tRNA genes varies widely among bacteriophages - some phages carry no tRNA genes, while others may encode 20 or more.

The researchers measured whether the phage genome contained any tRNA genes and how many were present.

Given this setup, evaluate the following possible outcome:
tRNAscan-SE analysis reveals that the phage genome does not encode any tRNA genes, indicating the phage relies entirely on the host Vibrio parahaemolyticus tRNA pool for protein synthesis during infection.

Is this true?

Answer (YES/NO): NO